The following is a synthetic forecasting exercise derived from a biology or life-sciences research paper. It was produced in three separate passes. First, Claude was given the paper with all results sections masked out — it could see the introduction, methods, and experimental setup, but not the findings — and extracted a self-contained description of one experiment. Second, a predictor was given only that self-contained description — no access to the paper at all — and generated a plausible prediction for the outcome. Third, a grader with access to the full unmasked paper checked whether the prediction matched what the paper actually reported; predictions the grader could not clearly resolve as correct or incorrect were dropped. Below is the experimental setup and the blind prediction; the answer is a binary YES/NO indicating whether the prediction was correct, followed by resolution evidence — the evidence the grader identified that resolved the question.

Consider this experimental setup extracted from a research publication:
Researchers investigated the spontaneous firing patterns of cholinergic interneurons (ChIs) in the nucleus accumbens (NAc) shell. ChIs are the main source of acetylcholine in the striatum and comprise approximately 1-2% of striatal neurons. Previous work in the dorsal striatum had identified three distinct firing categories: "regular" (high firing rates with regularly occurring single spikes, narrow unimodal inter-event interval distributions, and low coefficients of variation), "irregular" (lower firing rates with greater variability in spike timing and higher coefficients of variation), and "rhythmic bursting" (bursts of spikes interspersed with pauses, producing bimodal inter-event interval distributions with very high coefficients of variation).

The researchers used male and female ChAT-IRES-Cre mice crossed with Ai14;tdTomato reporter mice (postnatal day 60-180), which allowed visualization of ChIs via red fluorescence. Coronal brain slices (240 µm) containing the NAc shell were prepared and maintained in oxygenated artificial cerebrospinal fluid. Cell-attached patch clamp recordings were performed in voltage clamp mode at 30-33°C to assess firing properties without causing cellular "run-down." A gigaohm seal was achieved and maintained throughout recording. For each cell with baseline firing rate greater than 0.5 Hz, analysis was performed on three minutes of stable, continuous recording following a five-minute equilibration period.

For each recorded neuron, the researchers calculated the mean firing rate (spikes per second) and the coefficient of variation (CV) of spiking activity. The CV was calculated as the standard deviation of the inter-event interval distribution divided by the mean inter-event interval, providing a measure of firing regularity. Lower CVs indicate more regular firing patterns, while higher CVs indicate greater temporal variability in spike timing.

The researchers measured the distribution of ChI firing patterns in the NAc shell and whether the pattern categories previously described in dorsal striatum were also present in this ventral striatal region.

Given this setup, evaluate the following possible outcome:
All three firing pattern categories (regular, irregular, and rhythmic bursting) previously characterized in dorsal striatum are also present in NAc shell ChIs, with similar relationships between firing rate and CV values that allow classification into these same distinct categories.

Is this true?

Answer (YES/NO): YES